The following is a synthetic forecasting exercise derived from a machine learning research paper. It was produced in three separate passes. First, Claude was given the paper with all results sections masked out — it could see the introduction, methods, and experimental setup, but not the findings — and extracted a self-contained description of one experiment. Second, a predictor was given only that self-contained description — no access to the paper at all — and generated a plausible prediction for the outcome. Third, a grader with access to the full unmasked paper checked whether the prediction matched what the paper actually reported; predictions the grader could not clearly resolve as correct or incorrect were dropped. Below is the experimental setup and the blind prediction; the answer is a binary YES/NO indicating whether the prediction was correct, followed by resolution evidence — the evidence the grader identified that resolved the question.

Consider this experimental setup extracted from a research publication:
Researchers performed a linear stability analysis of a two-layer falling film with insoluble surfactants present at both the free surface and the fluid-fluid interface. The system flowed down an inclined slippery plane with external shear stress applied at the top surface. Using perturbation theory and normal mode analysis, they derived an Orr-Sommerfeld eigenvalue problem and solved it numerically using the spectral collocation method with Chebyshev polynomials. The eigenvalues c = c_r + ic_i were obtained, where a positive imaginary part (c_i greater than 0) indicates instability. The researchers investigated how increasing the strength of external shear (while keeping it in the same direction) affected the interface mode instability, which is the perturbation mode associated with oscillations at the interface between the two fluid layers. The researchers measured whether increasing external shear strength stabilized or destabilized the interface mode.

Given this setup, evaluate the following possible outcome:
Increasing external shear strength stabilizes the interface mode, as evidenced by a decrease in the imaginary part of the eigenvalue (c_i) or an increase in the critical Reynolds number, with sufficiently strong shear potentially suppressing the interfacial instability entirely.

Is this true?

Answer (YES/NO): NO